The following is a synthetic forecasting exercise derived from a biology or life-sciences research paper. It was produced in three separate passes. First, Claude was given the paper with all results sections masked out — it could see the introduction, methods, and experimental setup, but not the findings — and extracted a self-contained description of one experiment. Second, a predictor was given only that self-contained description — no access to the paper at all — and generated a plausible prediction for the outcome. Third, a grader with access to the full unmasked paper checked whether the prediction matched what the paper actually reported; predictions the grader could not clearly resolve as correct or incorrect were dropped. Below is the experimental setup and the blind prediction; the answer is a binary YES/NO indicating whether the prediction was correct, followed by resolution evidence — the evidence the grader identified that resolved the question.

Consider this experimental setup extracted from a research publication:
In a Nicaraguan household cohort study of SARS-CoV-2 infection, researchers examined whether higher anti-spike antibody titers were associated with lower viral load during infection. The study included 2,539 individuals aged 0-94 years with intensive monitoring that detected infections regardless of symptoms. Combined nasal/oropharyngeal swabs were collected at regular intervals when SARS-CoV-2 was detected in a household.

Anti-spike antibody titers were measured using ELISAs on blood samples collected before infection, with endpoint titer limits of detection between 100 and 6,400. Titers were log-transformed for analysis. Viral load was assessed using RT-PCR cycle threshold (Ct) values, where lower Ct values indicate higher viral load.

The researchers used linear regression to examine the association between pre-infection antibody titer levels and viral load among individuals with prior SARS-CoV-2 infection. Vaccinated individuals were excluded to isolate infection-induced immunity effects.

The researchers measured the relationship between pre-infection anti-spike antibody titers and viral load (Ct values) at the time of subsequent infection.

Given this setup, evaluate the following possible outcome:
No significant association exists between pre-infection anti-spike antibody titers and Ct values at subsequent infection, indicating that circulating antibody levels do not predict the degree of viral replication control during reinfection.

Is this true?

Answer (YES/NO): NO